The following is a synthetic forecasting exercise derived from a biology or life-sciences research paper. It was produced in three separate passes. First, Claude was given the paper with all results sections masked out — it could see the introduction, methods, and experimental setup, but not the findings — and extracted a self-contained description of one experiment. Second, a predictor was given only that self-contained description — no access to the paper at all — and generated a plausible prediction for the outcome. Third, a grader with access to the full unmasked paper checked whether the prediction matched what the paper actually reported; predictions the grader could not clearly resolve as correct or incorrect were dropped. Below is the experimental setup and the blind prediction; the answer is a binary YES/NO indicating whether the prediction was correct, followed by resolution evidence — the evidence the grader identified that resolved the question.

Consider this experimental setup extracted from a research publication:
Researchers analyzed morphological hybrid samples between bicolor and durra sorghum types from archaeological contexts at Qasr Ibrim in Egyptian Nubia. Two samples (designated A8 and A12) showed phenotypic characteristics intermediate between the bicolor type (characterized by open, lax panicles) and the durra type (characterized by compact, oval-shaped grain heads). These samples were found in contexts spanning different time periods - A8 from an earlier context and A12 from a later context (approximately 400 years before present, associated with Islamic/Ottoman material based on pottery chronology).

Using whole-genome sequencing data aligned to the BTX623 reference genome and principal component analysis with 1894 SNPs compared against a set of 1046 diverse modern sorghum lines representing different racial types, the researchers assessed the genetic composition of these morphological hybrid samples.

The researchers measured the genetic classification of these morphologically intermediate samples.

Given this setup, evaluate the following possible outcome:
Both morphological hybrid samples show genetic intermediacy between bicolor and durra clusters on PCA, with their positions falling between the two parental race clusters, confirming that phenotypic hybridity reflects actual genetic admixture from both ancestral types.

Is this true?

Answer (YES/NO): NO